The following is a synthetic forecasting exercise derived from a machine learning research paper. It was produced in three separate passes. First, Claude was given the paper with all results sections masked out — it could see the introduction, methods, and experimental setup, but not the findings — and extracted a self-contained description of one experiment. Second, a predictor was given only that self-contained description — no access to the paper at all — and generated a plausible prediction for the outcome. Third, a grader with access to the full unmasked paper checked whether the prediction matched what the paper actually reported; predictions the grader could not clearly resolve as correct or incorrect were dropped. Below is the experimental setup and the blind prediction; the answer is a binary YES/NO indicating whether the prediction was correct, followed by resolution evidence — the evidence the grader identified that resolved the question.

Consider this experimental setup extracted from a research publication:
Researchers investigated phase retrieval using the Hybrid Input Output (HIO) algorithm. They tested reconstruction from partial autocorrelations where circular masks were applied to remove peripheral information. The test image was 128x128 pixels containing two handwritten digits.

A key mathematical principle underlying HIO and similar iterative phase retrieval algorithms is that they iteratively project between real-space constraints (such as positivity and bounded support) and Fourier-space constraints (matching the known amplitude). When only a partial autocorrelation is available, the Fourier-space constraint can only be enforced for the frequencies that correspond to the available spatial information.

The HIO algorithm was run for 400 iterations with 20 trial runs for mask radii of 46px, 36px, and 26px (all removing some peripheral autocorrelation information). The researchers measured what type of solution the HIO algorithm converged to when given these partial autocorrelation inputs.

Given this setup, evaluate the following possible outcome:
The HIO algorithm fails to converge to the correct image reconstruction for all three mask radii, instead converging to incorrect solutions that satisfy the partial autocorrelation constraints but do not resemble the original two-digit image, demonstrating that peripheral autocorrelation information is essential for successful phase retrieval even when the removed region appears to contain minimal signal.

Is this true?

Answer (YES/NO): YES